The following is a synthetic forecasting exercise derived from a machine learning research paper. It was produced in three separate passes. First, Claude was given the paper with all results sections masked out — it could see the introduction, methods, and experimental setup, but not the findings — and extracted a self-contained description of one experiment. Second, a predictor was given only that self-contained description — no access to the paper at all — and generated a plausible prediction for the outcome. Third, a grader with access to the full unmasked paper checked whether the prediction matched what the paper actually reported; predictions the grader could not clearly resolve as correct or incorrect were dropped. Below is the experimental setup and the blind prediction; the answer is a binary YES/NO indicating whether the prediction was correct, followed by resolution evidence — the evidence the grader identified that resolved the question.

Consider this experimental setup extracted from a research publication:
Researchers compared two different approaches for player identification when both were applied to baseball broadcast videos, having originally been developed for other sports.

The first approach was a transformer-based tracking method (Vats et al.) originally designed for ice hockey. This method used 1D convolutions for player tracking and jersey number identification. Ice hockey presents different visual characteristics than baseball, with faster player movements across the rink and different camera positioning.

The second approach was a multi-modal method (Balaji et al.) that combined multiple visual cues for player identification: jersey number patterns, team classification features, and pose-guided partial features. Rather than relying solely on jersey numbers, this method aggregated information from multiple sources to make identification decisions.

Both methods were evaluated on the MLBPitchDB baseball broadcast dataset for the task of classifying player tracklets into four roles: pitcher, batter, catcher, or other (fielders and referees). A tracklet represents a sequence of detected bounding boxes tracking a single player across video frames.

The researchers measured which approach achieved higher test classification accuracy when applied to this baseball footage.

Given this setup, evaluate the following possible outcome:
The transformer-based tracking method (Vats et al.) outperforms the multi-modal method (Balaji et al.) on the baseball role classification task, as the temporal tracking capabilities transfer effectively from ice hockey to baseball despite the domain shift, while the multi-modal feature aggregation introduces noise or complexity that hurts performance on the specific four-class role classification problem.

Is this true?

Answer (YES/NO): NO